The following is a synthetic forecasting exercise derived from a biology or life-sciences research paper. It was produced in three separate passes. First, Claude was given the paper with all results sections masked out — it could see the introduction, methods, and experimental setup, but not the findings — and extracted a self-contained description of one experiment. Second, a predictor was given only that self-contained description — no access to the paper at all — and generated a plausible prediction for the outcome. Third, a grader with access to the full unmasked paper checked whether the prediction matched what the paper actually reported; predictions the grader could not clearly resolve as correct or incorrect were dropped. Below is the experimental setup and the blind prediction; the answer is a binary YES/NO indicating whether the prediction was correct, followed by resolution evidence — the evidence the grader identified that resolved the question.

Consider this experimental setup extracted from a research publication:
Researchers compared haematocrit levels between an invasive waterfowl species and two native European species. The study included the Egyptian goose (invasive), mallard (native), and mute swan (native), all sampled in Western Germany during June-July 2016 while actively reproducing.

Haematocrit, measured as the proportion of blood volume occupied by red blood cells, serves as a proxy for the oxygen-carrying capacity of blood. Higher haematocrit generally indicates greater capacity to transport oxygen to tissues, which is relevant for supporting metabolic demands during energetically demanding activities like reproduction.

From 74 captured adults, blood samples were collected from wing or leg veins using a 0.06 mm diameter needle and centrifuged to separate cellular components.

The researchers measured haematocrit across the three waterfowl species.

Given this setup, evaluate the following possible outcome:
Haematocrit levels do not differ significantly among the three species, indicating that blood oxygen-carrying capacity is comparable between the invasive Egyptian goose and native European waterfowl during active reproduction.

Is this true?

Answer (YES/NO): NO